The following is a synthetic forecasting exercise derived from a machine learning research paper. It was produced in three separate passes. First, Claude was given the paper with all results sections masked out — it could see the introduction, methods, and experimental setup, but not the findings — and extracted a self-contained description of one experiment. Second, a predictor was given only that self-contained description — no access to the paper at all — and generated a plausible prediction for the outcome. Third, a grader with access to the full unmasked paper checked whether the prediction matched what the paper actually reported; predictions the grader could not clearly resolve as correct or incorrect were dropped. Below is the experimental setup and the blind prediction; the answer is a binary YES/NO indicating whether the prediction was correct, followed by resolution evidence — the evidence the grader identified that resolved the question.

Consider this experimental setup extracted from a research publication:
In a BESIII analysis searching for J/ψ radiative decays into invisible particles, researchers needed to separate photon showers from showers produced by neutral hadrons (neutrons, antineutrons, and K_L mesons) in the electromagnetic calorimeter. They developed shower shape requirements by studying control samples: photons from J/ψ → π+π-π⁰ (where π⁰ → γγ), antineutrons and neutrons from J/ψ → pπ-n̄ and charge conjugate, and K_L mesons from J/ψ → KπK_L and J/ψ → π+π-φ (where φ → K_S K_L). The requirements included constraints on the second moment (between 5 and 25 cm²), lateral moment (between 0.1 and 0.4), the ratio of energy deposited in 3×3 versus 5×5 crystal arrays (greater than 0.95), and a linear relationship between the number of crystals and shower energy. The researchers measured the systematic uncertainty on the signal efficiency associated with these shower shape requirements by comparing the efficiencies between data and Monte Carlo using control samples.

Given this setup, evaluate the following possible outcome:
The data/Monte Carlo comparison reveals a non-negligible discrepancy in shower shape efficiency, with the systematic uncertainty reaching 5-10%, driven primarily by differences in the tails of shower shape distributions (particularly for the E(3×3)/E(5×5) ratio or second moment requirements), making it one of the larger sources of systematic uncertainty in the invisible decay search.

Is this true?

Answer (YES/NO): NO